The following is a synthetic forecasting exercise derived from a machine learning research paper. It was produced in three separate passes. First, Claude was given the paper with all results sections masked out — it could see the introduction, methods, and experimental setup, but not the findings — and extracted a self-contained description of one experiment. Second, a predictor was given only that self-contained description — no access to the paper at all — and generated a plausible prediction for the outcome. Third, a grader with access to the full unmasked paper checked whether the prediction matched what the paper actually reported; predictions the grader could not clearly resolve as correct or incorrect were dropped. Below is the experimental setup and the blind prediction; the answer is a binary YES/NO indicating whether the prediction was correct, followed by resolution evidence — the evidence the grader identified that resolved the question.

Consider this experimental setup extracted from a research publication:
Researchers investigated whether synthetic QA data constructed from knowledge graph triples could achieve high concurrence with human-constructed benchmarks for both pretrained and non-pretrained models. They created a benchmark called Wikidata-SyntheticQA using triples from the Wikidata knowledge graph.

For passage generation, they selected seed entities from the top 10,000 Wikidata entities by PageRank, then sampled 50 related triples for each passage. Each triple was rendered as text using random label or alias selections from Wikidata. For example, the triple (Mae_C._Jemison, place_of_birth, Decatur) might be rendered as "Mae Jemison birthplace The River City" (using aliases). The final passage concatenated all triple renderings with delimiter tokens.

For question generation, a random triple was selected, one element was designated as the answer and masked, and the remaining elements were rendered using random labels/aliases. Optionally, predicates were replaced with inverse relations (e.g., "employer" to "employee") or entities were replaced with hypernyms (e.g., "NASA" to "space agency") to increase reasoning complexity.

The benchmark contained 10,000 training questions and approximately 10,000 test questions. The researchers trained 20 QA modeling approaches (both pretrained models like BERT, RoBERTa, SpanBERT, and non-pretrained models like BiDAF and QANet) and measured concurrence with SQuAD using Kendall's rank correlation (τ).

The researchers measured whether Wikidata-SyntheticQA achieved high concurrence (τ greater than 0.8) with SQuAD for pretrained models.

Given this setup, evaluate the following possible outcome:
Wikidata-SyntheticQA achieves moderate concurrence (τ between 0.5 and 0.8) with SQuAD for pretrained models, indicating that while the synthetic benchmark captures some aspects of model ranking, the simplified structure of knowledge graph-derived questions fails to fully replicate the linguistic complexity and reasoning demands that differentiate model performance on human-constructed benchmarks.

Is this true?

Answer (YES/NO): NO